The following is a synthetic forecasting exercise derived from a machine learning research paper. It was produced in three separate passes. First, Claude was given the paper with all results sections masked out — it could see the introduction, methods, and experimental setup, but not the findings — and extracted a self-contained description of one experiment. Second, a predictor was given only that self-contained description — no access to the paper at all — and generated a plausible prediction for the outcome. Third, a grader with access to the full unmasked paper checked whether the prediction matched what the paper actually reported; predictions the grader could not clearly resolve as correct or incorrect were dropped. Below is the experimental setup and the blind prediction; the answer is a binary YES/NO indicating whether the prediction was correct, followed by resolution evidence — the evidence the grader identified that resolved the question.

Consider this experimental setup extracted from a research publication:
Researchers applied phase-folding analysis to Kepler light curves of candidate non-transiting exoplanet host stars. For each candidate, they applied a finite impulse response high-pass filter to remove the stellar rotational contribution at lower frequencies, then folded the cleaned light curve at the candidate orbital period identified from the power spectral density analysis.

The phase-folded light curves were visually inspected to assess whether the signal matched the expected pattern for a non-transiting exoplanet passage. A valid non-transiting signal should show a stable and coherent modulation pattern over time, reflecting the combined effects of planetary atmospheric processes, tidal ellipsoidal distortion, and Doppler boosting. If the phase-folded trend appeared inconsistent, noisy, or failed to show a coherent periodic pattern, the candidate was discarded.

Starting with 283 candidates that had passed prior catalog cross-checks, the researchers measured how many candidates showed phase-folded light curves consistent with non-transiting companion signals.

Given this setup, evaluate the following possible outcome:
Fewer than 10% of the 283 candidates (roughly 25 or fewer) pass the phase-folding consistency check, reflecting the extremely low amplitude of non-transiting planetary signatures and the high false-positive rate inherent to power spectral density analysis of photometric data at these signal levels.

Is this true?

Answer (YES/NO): NO